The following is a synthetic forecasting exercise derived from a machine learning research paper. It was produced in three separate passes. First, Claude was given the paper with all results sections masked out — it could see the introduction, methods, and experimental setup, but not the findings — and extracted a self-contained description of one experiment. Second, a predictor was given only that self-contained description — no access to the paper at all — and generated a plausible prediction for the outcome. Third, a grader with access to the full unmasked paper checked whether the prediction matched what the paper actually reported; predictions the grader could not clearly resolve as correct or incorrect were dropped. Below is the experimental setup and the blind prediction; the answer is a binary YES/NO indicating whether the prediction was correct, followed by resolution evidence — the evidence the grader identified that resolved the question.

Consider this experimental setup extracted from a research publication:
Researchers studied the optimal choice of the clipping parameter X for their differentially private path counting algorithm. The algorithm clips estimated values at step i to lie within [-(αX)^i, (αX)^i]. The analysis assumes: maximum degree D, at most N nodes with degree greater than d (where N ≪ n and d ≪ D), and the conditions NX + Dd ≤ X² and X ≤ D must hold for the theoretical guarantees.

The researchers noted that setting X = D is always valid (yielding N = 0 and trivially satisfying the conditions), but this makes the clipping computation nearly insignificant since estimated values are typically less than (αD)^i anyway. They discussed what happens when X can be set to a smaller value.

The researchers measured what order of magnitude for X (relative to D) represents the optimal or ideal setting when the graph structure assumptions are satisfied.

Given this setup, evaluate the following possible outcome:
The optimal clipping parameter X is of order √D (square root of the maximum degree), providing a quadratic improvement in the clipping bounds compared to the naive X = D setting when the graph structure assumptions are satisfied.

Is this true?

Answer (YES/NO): YES